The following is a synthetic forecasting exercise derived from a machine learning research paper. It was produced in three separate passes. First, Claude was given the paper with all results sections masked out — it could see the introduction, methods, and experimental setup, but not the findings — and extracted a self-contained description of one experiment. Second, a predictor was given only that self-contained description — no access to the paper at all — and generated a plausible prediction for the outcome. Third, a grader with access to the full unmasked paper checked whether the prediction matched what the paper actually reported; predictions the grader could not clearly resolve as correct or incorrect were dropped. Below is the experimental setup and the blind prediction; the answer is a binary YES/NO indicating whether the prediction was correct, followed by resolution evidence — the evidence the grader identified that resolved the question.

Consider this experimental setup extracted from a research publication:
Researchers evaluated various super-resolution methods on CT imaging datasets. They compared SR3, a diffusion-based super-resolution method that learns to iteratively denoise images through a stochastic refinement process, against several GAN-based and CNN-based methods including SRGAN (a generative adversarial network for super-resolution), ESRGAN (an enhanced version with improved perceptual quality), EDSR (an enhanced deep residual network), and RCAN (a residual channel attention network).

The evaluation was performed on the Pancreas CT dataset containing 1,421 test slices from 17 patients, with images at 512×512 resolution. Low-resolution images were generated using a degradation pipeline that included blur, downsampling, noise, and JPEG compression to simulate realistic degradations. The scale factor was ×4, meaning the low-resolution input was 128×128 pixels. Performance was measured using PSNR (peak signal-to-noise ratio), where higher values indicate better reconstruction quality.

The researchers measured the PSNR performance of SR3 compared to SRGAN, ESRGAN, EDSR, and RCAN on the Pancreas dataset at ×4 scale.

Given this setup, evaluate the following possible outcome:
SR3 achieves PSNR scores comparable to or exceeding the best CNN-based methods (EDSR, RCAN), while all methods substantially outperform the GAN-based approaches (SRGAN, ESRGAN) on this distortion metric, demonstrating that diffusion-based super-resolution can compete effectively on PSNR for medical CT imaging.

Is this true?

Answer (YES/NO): NO